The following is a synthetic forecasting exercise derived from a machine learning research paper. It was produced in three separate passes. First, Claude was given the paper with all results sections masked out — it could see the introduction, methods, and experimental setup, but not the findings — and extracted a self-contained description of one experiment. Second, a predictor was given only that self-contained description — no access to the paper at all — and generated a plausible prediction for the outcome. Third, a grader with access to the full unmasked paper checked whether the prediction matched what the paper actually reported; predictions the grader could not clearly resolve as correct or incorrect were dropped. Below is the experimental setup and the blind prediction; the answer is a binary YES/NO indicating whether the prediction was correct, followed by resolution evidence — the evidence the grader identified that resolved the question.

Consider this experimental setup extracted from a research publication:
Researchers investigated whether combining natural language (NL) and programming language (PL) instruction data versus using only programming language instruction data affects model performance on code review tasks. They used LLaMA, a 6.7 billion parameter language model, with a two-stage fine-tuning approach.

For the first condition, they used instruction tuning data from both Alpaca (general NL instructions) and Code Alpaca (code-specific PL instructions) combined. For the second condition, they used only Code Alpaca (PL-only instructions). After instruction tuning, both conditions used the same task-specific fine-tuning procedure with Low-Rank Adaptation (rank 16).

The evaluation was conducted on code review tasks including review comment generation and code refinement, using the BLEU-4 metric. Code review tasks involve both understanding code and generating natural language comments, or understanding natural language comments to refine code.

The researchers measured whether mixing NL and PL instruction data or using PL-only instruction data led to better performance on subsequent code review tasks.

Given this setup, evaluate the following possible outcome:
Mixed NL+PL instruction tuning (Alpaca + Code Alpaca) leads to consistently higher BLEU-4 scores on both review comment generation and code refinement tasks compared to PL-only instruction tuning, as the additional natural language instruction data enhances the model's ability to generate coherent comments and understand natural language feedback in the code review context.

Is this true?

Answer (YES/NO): NO